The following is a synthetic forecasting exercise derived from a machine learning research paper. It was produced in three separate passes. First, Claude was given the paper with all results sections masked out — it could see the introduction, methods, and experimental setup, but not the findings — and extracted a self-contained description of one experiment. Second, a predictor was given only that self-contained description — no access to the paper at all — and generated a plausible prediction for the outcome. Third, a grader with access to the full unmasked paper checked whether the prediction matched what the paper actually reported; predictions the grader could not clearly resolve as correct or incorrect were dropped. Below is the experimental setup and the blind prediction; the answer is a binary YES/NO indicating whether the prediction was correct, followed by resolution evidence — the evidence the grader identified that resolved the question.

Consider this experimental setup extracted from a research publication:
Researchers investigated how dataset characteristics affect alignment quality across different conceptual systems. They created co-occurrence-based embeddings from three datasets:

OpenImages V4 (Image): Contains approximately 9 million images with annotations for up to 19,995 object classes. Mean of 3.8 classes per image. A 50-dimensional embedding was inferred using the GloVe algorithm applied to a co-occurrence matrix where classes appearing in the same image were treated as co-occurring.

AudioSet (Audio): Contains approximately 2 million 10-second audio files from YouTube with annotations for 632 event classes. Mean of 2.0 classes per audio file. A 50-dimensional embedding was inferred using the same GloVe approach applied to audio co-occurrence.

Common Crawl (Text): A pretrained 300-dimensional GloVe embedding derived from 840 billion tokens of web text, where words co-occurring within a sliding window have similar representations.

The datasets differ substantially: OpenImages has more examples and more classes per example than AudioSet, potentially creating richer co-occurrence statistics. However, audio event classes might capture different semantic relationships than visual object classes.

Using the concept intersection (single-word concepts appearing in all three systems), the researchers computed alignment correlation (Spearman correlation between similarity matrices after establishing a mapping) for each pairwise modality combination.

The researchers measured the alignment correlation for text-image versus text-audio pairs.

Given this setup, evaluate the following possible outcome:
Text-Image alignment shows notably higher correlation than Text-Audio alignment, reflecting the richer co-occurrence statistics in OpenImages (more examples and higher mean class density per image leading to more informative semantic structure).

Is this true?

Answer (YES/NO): YES